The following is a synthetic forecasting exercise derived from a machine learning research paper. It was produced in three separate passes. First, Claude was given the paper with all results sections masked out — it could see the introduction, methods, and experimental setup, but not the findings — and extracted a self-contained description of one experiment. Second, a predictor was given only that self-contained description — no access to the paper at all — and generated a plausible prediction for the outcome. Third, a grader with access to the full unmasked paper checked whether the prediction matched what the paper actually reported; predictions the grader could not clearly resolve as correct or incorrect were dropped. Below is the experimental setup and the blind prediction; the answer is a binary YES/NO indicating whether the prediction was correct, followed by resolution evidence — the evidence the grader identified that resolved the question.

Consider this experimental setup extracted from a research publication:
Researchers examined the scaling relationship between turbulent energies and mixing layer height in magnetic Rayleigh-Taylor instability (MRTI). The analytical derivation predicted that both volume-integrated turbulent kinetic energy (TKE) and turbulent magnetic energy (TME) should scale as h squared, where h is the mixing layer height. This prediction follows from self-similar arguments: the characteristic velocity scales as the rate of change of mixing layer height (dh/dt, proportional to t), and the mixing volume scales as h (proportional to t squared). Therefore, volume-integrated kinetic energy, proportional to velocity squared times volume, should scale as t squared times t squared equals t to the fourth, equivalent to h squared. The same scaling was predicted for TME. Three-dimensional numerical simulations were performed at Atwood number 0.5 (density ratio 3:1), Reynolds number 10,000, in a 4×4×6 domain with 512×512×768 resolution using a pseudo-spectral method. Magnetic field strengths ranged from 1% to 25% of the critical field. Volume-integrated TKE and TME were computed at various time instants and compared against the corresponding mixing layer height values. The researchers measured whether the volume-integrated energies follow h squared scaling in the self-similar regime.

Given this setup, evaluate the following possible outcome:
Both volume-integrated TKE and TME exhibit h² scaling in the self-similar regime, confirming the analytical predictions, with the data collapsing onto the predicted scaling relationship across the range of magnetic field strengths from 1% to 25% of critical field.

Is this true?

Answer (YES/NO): YES